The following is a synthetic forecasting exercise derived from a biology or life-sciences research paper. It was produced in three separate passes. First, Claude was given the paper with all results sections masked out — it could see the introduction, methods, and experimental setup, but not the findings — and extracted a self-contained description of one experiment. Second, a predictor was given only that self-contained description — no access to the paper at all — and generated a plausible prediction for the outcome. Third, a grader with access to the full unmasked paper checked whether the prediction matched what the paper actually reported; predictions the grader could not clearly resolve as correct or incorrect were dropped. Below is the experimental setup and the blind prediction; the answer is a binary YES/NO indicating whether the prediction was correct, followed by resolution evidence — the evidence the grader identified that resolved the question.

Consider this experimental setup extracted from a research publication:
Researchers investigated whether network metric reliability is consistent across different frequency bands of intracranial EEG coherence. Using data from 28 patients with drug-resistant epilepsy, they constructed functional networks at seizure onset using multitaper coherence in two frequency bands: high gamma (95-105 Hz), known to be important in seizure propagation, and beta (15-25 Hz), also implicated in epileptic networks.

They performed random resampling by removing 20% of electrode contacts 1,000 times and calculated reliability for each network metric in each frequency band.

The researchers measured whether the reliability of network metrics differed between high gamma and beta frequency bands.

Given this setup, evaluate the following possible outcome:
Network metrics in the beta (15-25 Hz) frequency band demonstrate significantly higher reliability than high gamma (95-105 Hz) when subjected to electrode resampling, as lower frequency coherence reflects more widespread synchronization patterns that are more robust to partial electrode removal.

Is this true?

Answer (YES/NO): NO